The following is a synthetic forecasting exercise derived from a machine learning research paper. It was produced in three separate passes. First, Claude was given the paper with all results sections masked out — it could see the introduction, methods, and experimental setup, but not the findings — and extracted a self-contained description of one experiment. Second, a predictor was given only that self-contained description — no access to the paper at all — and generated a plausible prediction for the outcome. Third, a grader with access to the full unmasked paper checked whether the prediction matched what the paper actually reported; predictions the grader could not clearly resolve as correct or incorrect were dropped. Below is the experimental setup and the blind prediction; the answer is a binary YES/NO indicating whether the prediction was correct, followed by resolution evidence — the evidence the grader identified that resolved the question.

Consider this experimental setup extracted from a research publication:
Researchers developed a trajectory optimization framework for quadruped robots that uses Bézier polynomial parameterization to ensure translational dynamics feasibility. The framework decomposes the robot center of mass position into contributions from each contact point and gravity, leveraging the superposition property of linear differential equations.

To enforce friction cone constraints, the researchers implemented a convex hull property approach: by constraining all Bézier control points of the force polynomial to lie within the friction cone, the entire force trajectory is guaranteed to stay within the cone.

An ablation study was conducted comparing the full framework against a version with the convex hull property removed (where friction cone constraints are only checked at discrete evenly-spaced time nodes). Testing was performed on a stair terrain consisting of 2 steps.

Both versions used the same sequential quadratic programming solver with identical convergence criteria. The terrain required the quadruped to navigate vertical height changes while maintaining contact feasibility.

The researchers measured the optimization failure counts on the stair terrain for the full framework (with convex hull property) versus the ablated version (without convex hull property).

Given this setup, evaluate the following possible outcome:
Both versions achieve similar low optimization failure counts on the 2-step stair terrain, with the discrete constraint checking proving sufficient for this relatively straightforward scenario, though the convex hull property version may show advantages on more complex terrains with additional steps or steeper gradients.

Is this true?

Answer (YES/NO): NO